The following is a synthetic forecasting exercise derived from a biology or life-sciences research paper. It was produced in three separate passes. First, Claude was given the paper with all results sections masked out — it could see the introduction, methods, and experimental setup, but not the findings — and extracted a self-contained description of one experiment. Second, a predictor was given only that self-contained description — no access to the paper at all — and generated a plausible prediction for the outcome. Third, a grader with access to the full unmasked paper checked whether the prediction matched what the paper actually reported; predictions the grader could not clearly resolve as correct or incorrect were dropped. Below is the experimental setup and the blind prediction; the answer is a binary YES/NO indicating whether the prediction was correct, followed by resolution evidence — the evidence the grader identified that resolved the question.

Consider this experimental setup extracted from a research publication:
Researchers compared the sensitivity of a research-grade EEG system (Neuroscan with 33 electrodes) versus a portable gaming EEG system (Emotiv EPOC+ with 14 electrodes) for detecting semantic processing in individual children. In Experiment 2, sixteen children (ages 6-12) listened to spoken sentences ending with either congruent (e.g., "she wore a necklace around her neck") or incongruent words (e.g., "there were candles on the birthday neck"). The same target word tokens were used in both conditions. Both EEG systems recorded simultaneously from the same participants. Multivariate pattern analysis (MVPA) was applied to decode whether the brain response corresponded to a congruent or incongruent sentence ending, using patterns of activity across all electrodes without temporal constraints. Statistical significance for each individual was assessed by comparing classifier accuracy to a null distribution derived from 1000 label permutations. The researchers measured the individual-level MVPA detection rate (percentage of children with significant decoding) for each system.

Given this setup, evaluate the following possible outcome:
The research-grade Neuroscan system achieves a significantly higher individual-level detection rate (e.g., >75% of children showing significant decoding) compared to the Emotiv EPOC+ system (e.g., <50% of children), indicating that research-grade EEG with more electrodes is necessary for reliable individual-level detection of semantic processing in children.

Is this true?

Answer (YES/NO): NO